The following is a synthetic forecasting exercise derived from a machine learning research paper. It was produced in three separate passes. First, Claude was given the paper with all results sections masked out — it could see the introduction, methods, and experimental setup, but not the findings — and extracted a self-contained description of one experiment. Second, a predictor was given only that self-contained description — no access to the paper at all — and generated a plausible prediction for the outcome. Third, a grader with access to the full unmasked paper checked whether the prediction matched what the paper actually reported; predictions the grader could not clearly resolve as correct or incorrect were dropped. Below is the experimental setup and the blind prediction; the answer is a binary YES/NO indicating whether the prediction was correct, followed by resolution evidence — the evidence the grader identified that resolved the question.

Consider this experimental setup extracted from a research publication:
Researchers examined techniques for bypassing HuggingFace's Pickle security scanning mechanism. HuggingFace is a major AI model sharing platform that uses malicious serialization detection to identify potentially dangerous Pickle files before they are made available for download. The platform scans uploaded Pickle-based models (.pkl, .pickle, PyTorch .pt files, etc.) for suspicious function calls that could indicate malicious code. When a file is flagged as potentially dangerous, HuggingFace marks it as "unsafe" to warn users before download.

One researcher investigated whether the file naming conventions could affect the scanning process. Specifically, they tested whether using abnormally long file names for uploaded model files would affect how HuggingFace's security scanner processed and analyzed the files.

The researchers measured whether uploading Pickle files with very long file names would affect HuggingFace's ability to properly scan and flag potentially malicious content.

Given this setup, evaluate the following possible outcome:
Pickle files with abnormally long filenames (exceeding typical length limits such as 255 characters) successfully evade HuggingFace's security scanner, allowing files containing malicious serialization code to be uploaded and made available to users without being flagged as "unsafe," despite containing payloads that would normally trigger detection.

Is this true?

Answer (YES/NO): YES